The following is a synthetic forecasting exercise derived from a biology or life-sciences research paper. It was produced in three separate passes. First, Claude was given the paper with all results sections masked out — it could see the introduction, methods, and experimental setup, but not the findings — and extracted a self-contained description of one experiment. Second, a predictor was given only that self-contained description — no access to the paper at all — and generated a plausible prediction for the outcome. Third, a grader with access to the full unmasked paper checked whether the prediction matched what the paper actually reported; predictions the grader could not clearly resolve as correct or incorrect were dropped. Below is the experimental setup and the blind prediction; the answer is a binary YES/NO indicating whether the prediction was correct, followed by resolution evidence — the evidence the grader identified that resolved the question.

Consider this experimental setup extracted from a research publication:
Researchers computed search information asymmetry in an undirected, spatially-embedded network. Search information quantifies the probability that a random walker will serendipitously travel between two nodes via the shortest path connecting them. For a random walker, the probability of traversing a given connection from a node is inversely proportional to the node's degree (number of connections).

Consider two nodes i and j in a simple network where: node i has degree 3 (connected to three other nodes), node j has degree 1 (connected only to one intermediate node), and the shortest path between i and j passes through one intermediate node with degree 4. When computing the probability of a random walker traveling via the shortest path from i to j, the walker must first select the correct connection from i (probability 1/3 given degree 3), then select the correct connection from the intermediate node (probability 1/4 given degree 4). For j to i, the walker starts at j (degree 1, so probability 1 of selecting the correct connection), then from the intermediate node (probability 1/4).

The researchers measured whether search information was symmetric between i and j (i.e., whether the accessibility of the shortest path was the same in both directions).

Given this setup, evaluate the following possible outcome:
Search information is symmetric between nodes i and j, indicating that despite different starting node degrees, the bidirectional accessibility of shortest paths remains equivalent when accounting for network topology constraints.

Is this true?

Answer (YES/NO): NO